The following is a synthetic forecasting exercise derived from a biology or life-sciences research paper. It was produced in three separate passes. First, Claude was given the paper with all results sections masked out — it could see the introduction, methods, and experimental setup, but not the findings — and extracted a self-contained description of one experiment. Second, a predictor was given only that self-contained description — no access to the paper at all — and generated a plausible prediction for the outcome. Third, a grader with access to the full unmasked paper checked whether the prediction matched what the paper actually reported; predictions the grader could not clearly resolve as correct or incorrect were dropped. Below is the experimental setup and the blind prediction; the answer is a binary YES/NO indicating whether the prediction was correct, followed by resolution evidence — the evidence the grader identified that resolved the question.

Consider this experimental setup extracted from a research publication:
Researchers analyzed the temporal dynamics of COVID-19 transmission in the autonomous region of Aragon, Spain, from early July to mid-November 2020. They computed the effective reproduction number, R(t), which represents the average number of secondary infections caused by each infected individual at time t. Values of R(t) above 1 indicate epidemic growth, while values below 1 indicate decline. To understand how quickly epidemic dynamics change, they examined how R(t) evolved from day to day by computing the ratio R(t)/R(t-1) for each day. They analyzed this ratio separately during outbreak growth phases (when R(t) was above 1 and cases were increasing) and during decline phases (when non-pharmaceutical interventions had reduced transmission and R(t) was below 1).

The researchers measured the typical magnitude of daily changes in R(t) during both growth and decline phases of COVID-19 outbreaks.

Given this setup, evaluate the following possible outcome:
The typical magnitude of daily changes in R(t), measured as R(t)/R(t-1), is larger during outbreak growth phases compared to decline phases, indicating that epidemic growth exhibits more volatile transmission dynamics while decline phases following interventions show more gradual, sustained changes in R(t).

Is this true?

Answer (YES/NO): NO